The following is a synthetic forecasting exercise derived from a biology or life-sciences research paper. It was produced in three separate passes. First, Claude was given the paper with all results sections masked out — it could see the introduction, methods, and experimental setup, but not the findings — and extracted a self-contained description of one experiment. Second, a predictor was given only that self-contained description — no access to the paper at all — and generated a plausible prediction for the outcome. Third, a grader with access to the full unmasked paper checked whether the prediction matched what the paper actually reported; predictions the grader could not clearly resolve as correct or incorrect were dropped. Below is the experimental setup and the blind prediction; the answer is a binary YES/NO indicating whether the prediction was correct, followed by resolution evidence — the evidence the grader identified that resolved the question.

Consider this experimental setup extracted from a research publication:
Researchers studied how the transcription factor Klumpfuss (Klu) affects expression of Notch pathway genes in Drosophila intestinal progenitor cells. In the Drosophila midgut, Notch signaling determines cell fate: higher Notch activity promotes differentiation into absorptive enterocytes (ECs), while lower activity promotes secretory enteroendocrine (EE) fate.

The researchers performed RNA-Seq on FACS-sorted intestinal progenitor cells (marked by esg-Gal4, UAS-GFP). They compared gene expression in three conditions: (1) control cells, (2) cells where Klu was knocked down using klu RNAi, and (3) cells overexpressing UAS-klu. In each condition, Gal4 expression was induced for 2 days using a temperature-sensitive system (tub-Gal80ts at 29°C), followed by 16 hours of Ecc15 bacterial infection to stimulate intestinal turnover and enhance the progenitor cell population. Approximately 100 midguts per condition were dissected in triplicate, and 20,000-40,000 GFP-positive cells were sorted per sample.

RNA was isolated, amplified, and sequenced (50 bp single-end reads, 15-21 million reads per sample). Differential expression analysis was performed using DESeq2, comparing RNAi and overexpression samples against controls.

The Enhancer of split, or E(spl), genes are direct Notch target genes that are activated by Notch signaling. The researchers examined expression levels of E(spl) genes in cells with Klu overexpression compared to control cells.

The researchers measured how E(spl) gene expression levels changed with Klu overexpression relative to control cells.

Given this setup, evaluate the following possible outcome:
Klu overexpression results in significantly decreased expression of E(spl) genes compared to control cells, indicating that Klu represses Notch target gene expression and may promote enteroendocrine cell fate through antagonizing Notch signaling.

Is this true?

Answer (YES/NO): NO